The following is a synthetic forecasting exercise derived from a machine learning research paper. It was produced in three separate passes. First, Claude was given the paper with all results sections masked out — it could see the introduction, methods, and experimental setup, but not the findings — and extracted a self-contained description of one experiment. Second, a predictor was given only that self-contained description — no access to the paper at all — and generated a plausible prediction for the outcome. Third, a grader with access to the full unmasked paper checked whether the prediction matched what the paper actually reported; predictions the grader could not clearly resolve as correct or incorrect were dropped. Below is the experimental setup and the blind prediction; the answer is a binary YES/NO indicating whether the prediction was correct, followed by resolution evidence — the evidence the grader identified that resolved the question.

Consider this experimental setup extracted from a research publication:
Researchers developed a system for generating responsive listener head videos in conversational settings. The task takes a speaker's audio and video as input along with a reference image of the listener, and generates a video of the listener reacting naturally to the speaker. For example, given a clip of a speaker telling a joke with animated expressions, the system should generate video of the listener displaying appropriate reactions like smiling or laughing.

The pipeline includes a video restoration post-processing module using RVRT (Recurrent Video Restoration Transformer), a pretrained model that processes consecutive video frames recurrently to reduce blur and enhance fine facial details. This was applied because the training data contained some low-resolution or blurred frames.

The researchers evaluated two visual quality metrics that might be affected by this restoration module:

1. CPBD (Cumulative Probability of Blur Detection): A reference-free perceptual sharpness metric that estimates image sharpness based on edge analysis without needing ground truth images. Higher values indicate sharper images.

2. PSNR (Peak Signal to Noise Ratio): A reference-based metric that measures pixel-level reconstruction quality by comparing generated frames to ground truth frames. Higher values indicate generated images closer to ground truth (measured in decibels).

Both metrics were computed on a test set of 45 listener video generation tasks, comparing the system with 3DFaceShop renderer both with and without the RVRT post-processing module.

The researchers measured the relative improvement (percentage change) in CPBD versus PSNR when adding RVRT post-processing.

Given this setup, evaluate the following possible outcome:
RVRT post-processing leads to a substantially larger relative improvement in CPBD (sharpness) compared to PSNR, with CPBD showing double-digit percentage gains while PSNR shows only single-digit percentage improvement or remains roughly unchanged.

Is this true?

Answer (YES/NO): NO